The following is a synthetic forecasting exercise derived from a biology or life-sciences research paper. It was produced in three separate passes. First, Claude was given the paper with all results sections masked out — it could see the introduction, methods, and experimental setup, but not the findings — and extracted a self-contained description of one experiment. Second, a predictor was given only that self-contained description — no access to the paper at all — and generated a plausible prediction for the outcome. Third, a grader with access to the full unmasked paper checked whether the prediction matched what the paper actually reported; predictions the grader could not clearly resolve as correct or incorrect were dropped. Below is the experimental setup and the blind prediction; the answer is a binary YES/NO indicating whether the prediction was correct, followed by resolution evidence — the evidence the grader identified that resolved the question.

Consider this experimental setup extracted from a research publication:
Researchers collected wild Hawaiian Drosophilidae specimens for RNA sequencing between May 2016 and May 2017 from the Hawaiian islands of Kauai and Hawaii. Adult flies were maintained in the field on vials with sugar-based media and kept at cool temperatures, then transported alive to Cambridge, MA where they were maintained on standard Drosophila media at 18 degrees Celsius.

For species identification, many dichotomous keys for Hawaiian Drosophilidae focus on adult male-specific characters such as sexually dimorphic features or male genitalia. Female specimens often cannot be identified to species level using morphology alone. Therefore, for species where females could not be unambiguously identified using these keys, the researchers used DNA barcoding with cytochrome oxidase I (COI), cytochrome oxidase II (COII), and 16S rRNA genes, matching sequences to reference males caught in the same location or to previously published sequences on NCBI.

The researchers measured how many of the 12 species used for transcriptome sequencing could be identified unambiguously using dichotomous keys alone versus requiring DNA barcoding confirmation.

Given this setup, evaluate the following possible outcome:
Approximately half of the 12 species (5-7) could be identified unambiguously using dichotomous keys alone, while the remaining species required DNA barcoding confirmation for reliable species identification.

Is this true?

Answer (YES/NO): NO